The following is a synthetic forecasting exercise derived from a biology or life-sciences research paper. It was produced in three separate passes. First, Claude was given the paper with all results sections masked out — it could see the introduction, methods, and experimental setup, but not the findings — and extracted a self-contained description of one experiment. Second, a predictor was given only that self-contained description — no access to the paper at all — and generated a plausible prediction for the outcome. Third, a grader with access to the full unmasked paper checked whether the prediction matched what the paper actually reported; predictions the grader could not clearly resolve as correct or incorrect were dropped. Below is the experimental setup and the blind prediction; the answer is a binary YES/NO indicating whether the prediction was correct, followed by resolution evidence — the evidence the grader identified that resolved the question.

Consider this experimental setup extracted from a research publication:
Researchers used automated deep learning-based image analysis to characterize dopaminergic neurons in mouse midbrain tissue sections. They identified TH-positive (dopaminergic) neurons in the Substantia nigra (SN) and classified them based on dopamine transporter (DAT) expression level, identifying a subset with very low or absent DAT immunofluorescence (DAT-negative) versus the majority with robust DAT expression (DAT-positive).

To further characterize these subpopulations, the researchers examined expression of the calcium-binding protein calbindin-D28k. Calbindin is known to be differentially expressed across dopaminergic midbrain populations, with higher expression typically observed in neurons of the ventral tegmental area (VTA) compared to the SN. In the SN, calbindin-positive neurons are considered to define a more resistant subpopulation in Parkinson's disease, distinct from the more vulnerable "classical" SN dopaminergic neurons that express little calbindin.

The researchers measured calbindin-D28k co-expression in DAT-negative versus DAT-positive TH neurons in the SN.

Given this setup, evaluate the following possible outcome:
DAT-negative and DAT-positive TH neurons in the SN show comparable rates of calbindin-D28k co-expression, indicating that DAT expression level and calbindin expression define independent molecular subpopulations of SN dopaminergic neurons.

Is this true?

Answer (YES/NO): NO